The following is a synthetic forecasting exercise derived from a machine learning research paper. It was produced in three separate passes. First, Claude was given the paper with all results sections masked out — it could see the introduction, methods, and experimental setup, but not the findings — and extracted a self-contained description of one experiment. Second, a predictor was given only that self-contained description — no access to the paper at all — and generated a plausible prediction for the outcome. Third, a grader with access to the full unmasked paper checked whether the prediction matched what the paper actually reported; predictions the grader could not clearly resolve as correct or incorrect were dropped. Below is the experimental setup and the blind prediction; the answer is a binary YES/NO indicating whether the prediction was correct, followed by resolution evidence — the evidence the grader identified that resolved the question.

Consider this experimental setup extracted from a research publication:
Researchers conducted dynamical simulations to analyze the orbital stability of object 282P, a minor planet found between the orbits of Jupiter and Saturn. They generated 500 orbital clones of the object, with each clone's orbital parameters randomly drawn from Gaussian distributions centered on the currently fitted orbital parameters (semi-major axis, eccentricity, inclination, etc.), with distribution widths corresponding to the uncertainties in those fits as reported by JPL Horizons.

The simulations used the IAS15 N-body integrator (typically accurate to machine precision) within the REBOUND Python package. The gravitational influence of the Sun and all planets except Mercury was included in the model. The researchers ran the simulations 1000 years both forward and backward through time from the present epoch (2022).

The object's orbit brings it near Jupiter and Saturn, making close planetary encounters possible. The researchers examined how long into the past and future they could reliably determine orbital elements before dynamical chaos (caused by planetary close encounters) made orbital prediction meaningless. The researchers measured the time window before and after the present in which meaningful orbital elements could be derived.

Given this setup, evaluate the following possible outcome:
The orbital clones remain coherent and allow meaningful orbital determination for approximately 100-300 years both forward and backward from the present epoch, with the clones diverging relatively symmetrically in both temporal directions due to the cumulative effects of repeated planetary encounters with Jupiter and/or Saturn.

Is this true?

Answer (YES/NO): NO